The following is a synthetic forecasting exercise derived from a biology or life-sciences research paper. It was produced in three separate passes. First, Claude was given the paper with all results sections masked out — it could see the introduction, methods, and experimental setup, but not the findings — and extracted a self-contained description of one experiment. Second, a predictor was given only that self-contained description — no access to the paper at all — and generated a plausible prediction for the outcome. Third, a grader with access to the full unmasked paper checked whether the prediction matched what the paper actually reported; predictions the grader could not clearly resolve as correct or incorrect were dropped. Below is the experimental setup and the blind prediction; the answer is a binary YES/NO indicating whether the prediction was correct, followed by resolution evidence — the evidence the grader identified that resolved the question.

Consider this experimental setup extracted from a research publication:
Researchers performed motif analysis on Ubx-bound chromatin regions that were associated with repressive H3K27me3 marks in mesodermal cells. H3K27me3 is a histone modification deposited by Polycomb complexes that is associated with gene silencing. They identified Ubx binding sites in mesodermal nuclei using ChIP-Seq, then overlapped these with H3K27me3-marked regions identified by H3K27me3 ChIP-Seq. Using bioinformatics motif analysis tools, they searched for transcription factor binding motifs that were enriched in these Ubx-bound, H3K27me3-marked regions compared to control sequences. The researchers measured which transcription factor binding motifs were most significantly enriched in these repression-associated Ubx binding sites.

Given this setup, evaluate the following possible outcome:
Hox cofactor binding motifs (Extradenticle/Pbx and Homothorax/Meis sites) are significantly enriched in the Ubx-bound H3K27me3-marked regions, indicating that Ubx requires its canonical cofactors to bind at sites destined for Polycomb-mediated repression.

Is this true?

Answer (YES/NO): NO